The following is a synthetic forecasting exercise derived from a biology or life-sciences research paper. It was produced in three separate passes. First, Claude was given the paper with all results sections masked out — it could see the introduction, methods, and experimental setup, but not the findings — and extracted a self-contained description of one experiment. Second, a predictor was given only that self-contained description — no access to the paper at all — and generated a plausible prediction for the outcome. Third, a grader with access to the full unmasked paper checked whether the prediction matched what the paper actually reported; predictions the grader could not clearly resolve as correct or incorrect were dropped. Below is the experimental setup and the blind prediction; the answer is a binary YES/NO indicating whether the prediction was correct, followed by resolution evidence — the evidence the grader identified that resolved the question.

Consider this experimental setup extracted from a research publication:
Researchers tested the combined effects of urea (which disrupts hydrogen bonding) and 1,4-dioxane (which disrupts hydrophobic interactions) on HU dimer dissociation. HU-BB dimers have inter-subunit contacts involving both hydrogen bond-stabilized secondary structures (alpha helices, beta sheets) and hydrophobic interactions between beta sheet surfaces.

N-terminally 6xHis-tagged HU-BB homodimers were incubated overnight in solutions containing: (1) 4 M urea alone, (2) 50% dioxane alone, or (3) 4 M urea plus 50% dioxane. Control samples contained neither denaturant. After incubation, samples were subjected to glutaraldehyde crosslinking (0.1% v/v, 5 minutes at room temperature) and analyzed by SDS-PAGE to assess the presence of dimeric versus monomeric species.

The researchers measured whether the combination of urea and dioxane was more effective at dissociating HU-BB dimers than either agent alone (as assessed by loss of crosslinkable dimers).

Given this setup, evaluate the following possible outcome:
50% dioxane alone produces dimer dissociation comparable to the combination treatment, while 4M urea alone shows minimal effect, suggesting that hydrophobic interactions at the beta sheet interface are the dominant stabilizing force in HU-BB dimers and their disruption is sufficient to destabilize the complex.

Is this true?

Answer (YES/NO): YES